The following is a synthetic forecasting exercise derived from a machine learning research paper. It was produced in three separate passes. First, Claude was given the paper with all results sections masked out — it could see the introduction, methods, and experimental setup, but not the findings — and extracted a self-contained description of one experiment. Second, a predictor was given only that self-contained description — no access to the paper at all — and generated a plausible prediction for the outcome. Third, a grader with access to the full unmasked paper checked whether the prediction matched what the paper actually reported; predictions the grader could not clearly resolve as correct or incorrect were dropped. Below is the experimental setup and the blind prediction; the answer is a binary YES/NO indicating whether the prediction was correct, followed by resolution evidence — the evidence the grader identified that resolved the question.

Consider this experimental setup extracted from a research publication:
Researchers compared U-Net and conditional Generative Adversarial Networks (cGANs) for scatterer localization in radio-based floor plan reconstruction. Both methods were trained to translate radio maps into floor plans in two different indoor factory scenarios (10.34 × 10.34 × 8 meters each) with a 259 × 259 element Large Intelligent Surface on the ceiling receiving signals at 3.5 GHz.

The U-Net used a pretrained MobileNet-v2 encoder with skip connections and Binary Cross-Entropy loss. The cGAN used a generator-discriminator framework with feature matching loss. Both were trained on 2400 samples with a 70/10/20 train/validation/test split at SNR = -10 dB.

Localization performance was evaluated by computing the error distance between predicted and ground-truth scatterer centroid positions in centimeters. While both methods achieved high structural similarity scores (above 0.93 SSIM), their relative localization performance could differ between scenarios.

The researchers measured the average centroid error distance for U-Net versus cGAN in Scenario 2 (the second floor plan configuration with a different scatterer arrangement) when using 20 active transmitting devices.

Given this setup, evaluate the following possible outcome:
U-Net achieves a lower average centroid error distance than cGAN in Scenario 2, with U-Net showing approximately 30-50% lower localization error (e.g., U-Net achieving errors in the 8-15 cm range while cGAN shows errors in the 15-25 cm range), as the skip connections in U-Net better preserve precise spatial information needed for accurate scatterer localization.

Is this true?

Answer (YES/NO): NO